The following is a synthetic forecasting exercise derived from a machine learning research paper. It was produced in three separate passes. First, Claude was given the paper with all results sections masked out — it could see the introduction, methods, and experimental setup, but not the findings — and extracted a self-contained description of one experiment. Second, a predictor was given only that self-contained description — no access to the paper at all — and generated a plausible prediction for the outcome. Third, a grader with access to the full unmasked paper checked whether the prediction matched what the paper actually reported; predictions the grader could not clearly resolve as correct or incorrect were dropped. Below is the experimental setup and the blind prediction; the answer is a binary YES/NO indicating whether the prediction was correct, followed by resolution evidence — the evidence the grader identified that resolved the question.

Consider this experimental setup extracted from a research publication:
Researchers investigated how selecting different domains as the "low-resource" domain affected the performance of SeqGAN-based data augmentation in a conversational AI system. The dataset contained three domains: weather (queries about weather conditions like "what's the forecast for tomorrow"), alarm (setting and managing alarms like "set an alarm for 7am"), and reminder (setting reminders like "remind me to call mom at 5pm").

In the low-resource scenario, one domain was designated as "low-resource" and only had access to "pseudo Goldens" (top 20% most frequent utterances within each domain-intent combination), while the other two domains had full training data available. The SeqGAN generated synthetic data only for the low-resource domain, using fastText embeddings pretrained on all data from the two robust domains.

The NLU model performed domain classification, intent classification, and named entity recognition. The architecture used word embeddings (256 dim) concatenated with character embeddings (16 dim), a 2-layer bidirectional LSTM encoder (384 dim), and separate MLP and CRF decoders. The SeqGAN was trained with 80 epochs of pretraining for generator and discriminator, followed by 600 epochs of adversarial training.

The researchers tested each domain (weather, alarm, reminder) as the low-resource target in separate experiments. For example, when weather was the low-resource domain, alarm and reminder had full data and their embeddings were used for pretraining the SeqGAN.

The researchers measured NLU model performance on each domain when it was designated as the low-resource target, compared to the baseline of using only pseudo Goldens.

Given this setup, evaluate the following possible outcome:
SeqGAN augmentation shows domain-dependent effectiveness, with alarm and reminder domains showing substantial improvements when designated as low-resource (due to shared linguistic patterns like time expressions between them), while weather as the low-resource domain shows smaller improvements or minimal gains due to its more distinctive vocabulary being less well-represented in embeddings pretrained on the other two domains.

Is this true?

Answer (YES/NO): YES